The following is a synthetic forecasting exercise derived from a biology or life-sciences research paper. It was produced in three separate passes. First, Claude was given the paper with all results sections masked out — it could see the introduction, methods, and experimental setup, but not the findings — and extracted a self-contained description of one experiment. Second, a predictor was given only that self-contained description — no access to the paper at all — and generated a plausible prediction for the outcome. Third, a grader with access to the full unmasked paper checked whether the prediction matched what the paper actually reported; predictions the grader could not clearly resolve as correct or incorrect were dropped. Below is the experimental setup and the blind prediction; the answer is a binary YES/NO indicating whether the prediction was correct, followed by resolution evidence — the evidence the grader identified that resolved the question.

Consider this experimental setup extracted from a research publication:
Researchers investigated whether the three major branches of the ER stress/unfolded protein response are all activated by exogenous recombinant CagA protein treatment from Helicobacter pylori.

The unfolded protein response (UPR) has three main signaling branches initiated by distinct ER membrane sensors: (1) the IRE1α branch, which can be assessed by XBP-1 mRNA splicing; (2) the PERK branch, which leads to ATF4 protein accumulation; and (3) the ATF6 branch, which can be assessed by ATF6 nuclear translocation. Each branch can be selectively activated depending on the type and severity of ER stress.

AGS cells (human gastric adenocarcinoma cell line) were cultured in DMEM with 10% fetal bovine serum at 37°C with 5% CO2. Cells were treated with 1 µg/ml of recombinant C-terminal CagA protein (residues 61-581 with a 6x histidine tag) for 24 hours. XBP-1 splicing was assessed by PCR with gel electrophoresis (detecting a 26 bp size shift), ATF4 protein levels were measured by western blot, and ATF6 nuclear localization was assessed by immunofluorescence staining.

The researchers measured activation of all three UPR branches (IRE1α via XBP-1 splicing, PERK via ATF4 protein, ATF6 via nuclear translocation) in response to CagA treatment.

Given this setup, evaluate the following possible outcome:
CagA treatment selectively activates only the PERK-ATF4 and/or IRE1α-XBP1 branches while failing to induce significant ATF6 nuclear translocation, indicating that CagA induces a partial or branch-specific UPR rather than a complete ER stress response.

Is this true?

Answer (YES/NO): NO